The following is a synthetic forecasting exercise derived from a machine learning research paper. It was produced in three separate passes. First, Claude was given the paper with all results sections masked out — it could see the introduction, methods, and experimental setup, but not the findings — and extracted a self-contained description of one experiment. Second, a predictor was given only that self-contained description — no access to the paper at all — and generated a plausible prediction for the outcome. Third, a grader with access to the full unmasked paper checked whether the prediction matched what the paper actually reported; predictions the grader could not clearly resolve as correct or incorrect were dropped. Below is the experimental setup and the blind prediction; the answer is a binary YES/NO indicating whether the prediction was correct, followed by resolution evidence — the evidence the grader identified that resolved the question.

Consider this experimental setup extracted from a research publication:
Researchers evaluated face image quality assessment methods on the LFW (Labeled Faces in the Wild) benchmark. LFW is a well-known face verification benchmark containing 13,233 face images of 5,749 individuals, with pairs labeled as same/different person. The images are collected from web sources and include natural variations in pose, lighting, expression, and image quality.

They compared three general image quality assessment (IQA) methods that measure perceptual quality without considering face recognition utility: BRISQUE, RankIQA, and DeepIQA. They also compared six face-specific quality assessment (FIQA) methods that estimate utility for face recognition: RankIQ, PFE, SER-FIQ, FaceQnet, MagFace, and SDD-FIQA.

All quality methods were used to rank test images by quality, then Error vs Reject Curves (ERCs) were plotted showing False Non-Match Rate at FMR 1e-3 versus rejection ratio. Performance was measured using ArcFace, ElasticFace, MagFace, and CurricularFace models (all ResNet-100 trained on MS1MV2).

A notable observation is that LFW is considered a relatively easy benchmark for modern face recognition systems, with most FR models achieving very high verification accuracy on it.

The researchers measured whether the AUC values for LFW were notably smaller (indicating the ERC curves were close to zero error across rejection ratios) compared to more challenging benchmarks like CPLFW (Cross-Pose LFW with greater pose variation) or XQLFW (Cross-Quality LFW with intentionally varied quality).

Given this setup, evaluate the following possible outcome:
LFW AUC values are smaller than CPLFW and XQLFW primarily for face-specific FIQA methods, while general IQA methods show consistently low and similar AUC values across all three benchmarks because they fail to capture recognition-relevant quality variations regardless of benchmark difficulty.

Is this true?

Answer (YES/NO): NO